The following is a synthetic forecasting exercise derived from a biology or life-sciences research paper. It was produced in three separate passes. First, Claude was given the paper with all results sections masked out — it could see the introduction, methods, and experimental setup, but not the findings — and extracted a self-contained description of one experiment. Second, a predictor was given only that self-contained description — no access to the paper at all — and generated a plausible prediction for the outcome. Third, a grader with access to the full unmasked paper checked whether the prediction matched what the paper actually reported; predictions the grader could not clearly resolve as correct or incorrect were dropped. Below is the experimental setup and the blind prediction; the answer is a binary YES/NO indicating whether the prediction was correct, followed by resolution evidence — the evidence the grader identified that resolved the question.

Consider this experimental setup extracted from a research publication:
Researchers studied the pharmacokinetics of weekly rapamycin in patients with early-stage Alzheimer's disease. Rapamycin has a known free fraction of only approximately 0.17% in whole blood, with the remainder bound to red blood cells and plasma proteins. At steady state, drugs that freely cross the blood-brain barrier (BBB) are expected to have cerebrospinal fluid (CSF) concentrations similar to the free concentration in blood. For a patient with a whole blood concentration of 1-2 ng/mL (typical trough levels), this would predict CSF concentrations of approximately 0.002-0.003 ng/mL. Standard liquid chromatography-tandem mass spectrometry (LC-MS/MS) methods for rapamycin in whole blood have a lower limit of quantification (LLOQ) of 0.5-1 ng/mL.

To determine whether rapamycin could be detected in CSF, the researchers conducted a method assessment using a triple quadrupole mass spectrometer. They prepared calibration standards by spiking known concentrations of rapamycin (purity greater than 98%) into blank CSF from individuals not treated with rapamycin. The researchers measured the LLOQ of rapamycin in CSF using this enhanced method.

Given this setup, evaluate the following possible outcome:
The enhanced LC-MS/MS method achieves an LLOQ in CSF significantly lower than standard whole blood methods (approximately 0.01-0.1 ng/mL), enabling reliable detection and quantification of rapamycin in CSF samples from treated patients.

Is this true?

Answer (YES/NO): NO